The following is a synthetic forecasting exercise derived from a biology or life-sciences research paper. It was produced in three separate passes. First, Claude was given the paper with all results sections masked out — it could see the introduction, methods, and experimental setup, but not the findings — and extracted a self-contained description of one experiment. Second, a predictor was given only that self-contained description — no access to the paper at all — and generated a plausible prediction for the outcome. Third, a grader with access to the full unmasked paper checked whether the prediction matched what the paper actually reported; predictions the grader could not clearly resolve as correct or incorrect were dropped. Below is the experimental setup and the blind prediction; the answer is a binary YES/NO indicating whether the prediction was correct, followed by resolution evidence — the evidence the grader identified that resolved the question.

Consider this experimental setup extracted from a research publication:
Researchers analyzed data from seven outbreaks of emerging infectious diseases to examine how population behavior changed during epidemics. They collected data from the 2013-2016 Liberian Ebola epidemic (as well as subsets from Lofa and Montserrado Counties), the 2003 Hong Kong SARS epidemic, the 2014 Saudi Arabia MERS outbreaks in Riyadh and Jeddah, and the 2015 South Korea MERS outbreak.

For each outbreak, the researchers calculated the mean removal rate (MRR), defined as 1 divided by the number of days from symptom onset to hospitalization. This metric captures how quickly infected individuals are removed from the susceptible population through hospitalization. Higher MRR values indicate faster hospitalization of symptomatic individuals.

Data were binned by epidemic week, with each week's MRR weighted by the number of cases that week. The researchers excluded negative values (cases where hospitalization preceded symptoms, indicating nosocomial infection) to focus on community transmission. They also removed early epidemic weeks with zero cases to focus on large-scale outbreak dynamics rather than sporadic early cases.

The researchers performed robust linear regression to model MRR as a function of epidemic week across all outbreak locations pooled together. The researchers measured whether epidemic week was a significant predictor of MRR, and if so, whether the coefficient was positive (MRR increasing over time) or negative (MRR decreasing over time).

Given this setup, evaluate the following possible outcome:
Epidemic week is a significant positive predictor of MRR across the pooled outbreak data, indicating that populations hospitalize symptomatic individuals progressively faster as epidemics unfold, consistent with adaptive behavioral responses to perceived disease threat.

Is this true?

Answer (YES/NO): YES